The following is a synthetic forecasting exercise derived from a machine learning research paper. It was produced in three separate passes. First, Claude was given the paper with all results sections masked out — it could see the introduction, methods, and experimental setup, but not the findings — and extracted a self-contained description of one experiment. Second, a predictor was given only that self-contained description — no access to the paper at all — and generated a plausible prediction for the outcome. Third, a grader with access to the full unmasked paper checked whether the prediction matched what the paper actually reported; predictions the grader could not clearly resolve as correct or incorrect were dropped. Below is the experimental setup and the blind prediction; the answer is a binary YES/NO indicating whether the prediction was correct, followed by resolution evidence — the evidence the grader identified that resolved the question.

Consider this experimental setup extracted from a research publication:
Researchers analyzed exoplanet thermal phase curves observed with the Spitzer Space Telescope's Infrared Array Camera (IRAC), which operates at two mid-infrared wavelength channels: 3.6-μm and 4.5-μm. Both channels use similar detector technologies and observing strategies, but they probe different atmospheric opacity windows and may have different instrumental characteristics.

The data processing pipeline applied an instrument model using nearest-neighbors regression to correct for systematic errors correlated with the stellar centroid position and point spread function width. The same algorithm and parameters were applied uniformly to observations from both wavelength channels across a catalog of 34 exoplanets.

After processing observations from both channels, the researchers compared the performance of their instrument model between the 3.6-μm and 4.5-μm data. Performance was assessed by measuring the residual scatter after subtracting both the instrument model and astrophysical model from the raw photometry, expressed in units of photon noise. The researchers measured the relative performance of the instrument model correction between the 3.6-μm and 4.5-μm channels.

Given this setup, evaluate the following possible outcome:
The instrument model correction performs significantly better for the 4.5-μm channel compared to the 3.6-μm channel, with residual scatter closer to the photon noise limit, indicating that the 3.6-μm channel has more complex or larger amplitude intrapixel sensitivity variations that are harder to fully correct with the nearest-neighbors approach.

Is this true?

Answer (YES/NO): NO